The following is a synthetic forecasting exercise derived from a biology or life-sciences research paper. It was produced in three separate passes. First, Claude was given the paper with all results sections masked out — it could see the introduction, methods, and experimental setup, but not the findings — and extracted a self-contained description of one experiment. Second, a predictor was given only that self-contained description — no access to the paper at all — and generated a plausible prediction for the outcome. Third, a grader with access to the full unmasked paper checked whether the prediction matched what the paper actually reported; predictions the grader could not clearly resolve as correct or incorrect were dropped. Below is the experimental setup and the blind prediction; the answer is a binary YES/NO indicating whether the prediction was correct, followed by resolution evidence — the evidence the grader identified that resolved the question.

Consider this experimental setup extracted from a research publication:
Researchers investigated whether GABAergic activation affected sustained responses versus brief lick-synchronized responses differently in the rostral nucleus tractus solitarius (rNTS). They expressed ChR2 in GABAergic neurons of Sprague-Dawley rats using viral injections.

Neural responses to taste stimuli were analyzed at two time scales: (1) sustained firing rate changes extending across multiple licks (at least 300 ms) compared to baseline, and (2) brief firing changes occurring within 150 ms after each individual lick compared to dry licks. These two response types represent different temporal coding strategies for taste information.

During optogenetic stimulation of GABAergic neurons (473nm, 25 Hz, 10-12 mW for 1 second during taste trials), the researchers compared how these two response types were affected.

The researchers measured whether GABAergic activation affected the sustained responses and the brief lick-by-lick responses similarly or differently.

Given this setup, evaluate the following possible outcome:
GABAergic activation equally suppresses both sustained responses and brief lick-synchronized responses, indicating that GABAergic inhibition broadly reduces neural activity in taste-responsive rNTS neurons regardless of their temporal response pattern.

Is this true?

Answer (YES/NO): NO